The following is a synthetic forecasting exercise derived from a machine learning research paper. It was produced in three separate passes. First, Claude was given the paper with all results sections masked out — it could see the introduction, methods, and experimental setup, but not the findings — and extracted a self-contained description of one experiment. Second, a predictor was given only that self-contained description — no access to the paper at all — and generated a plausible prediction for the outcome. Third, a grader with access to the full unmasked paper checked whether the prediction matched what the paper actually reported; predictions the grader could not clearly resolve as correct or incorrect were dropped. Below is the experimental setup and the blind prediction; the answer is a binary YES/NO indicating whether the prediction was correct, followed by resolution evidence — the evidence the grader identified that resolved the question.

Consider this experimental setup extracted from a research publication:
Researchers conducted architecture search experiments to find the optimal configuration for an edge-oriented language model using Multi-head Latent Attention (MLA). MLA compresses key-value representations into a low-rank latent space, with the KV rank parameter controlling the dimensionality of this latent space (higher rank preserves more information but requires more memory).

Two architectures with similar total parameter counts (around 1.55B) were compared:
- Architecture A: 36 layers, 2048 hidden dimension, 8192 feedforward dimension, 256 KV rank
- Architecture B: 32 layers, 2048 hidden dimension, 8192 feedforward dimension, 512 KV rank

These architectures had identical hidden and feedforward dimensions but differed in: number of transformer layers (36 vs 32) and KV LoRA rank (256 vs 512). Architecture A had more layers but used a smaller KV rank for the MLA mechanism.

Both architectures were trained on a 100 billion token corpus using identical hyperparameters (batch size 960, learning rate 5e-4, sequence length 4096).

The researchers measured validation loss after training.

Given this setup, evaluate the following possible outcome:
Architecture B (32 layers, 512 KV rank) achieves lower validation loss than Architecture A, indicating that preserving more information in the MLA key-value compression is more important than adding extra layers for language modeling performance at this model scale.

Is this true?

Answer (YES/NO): NO